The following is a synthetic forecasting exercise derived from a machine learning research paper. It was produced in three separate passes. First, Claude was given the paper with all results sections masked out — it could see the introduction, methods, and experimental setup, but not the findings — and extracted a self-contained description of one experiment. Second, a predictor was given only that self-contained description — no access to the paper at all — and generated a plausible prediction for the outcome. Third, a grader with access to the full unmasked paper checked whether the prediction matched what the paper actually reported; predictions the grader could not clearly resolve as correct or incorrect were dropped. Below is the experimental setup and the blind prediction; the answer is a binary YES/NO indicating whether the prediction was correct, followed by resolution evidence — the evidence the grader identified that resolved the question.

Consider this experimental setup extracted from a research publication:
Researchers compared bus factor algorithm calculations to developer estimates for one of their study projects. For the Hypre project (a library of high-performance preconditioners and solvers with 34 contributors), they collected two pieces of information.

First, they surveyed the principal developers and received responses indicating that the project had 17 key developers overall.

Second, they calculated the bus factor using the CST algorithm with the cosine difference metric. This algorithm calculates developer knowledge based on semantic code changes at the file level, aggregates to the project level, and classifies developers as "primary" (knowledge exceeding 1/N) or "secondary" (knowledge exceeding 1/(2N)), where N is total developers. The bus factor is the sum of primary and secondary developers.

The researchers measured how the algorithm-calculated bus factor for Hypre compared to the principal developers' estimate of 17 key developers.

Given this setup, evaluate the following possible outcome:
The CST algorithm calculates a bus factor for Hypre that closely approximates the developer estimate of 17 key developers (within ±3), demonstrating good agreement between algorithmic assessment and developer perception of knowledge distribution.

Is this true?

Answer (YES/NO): NO